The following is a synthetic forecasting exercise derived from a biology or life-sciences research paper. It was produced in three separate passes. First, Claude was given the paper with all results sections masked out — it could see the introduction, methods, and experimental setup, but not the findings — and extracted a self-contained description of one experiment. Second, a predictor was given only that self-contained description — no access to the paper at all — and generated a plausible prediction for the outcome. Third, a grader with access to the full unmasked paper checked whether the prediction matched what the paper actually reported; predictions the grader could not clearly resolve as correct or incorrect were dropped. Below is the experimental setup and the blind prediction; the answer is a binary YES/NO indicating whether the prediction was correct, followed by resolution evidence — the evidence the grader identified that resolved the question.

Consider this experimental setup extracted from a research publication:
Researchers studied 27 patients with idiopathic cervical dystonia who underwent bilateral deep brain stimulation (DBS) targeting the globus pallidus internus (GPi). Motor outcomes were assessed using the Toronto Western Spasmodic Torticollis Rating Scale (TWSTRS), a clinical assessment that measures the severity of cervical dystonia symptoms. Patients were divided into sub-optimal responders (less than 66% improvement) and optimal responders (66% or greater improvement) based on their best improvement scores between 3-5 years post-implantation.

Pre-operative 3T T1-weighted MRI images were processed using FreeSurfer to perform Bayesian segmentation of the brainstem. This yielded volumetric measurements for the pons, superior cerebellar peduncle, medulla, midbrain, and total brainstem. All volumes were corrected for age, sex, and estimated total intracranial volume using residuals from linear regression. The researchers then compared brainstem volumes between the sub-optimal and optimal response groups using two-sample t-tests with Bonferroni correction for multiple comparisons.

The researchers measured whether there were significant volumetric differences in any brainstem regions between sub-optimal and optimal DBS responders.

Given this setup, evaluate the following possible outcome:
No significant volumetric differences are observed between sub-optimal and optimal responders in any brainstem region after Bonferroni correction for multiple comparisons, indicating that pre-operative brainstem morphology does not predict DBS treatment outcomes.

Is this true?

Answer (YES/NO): NO